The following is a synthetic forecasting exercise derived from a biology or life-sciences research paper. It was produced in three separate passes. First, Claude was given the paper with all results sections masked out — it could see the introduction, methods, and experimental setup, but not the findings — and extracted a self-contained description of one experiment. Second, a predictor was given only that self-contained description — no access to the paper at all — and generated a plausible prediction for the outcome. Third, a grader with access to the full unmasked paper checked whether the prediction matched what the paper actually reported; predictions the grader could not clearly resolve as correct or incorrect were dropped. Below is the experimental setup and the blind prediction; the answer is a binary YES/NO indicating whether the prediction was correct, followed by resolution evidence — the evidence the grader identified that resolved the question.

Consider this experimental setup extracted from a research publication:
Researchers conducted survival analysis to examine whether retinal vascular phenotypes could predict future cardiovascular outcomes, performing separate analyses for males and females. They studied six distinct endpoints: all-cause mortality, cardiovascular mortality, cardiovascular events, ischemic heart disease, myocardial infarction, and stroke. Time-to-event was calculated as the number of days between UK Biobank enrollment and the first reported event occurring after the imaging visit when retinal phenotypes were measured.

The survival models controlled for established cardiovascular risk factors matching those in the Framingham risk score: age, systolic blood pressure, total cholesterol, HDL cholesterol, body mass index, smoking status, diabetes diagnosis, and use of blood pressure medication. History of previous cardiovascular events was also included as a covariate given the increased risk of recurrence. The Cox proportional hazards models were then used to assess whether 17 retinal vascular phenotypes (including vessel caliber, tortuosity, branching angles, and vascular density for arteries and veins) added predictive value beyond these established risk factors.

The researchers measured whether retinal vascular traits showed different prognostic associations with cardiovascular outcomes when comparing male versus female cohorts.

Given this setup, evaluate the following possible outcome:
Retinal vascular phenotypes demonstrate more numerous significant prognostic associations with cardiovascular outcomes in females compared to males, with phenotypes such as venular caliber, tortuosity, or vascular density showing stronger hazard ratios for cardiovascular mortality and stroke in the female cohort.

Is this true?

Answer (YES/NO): NO